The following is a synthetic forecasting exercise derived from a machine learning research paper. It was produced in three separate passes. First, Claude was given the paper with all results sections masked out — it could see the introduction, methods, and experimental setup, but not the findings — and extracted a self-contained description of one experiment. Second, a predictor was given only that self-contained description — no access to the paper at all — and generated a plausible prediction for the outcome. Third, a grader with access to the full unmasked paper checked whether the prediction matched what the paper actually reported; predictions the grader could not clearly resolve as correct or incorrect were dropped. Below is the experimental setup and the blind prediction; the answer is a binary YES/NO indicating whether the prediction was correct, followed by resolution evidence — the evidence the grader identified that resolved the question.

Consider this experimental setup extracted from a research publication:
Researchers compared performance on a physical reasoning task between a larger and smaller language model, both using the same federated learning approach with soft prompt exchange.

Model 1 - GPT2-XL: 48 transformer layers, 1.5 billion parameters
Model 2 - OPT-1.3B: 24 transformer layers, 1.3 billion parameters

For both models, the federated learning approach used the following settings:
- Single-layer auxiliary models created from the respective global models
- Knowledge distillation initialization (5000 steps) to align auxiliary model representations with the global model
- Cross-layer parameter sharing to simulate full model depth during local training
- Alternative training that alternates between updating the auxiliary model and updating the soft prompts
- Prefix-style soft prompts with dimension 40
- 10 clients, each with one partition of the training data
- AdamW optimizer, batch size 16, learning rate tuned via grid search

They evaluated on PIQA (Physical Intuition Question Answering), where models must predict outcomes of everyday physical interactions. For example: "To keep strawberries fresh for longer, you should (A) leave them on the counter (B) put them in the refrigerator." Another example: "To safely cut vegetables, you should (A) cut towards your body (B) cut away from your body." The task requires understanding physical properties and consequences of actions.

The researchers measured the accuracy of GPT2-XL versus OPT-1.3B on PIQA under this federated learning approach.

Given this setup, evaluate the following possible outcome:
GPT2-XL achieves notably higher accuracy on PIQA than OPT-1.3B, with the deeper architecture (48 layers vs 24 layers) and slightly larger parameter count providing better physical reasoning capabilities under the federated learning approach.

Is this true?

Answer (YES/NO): NO